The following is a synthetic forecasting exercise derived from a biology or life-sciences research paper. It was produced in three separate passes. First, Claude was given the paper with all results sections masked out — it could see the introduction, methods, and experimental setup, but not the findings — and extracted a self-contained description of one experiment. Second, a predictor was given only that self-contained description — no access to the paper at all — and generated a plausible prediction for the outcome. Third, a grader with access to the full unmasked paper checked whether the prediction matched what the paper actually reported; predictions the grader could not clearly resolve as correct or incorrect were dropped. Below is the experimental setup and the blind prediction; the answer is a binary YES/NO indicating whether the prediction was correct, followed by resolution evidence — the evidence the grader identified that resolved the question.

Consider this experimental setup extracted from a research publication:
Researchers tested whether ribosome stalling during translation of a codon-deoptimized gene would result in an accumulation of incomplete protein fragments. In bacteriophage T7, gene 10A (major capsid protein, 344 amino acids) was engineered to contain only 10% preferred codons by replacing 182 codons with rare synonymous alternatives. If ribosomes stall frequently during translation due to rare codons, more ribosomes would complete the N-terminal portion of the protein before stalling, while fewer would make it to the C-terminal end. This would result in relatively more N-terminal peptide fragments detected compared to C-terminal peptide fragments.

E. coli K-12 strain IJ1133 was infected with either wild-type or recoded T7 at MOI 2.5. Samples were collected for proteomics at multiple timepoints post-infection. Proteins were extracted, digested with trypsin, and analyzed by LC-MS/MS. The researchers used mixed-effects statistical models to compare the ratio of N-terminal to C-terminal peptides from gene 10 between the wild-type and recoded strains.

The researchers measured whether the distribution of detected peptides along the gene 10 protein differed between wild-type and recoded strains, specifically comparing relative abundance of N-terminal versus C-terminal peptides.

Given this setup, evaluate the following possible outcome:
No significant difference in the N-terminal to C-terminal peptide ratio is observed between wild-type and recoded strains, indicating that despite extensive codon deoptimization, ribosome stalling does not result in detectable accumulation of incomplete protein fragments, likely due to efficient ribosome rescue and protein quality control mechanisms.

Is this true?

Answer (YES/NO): NO